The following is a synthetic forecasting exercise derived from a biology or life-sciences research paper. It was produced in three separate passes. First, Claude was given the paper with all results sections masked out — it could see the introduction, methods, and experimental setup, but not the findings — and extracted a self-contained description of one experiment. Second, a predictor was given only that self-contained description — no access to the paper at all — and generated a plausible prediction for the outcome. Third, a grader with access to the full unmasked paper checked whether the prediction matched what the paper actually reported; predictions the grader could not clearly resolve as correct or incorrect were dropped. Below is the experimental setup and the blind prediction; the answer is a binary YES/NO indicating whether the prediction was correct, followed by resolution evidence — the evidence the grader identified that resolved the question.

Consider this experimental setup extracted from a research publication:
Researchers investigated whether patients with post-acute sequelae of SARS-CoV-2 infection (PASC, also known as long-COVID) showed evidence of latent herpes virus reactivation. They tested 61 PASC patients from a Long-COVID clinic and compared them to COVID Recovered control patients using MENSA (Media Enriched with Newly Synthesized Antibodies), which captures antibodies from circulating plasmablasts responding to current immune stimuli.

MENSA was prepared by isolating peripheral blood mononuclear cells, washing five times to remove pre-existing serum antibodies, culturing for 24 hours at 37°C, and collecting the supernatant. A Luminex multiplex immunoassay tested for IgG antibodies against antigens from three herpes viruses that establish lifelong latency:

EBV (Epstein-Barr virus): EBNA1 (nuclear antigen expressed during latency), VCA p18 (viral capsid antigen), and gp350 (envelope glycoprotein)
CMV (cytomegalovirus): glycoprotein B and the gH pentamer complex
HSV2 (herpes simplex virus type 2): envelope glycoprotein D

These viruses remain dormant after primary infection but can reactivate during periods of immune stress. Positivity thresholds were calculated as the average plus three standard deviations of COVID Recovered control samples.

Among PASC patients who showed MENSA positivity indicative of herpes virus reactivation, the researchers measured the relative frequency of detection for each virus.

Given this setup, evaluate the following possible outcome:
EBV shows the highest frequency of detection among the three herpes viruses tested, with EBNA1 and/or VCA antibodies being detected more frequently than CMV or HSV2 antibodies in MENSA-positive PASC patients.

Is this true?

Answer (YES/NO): YES